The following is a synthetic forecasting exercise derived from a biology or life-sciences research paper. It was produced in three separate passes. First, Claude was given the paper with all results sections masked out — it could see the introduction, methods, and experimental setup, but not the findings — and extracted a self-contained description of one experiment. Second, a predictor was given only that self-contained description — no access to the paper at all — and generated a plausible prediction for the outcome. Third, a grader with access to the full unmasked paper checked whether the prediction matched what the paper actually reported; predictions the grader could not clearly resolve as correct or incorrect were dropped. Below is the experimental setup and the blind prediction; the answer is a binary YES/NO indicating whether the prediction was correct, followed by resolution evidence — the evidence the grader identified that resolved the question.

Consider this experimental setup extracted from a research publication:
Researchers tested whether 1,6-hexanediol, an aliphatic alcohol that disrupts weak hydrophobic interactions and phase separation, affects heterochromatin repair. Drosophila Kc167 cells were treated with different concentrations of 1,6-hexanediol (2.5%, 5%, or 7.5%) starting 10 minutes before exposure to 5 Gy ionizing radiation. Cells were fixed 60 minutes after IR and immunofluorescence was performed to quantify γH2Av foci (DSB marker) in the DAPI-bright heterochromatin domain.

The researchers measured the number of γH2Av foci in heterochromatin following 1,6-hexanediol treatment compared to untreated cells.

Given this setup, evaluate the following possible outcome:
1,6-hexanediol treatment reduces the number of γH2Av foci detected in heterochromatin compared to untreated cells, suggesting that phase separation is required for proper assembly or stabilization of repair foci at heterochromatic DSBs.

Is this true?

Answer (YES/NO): NO